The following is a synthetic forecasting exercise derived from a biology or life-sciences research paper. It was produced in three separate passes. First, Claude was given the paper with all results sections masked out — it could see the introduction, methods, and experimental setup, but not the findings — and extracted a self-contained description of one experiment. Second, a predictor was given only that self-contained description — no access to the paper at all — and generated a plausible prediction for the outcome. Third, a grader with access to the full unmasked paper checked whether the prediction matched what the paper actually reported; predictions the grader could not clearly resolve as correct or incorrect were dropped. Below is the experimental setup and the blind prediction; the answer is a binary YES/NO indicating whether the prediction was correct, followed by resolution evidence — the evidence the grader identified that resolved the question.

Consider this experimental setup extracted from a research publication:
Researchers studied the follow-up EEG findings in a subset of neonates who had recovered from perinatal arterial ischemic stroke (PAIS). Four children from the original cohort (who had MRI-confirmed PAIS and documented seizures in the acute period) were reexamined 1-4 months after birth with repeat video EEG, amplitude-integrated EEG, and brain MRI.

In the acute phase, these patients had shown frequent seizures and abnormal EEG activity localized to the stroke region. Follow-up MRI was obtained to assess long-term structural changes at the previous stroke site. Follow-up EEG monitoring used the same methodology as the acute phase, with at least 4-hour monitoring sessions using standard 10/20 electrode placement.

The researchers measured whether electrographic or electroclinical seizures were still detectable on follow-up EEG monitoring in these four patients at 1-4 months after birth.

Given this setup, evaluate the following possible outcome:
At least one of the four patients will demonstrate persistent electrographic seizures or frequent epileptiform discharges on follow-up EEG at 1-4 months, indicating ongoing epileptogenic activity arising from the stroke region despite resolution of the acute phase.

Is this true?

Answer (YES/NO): NO